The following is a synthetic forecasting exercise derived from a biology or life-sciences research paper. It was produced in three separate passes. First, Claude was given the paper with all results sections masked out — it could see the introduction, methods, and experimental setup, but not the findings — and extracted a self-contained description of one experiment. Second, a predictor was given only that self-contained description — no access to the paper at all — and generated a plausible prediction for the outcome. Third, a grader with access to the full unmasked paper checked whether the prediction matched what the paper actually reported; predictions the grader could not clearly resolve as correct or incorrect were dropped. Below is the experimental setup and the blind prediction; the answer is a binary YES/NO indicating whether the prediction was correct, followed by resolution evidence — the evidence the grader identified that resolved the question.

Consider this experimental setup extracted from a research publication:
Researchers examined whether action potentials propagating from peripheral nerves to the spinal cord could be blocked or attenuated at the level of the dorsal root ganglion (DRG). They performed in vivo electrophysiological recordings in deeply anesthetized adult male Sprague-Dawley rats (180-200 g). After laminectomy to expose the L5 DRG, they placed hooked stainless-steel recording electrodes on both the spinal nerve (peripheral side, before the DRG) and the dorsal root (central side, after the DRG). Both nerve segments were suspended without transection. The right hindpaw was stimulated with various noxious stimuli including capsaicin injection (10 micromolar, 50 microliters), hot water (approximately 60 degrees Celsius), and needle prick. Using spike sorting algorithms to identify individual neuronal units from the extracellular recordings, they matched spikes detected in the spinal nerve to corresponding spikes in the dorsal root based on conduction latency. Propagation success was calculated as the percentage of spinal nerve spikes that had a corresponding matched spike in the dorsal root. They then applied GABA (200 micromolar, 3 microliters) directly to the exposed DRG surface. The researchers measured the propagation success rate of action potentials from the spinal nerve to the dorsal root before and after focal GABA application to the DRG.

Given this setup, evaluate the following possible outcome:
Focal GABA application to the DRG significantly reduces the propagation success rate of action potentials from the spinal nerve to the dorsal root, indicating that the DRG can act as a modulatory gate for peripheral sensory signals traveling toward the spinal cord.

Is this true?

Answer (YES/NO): YES